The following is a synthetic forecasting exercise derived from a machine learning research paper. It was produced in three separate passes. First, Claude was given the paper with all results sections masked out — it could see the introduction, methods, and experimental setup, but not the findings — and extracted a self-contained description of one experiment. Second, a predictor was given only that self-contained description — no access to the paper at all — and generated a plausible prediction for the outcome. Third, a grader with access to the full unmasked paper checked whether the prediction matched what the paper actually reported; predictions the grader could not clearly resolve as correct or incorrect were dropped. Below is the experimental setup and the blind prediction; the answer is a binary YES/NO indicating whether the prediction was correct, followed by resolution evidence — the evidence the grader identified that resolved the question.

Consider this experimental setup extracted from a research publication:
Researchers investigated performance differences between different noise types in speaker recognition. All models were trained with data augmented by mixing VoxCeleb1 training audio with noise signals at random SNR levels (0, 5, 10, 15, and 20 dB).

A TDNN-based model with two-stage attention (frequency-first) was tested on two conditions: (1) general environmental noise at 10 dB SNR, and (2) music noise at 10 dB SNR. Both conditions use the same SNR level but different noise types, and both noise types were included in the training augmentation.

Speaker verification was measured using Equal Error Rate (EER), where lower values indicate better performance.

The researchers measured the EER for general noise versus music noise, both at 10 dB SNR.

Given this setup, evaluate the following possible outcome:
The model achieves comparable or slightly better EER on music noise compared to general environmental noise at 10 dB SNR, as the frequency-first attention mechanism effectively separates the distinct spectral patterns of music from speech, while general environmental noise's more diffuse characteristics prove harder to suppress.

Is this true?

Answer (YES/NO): NO